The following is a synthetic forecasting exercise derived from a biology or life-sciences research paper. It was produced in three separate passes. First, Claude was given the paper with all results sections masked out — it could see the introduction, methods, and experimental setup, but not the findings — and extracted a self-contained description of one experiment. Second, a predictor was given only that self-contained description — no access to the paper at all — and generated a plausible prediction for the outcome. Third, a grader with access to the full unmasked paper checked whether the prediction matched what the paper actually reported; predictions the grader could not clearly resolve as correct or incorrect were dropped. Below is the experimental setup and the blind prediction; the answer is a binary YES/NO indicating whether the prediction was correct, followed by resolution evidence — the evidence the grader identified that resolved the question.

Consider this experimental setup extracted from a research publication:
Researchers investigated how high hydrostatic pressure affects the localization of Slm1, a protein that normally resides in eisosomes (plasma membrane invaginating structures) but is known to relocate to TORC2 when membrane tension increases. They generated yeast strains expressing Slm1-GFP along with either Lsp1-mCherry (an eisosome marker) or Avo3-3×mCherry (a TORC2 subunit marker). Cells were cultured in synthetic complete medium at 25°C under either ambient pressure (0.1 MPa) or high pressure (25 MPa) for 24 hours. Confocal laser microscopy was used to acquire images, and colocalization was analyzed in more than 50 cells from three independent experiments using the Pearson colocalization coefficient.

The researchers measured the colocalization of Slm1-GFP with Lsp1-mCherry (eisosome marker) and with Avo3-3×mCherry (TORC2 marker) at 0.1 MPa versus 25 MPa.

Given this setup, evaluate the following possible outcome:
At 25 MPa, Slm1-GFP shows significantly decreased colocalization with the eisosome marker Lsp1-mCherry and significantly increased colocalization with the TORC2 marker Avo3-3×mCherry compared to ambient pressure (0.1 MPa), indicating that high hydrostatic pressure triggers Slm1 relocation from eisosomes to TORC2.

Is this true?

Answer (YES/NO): YES